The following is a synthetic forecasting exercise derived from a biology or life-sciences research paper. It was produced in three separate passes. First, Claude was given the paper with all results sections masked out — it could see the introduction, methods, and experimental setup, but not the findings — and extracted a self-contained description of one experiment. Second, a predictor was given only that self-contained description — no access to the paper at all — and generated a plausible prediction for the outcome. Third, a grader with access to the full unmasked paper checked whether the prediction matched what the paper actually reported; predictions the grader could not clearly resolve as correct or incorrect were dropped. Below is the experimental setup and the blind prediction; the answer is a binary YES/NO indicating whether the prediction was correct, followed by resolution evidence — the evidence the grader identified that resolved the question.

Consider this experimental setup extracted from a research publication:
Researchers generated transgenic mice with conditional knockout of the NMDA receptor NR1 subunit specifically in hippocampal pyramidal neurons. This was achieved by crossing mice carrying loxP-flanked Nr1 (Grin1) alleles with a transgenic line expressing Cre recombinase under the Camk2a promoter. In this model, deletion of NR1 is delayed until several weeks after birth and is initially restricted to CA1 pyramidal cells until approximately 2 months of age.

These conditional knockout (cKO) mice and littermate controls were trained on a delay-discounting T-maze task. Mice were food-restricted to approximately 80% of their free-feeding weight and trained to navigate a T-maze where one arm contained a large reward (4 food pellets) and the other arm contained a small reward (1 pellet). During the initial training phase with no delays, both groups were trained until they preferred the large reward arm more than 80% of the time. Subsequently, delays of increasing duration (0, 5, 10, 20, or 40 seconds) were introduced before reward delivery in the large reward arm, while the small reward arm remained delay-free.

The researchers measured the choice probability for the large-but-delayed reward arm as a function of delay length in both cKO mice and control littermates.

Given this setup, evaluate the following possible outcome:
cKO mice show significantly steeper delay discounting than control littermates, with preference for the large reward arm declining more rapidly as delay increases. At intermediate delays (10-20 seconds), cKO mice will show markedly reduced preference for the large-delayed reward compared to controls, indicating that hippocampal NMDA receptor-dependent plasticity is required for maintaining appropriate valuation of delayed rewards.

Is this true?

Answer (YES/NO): NO